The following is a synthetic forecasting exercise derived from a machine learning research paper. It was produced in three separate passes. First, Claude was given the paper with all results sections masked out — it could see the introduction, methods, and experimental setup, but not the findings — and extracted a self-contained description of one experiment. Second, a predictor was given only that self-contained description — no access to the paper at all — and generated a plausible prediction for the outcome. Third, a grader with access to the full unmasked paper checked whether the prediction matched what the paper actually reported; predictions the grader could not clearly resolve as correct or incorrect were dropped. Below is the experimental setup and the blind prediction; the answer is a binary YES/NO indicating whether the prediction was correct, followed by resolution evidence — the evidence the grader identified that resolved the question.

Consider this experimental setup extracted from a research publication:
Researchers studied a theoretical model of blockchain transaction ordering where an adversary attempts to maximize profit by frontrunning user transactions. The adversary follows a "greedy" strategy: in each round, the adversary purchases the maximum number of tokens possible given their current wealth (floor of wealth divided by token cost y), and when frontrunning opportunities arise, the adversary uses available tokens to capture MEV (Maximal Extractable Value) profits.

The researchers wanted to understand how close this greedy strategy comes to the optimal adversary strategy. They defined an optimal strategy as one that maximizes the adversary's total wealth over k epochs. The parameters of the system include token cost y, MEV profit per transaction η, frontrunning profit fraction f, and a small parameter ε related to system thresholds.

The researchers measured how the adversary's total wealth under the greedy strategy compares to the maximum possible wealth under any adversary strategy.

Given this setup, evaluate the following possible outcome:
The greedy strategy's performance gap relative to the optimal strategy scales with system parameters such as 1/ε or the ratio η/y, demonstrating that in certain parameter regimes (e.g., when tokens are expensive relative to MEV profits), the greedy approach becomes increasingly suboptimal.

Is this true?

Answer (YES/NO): NO